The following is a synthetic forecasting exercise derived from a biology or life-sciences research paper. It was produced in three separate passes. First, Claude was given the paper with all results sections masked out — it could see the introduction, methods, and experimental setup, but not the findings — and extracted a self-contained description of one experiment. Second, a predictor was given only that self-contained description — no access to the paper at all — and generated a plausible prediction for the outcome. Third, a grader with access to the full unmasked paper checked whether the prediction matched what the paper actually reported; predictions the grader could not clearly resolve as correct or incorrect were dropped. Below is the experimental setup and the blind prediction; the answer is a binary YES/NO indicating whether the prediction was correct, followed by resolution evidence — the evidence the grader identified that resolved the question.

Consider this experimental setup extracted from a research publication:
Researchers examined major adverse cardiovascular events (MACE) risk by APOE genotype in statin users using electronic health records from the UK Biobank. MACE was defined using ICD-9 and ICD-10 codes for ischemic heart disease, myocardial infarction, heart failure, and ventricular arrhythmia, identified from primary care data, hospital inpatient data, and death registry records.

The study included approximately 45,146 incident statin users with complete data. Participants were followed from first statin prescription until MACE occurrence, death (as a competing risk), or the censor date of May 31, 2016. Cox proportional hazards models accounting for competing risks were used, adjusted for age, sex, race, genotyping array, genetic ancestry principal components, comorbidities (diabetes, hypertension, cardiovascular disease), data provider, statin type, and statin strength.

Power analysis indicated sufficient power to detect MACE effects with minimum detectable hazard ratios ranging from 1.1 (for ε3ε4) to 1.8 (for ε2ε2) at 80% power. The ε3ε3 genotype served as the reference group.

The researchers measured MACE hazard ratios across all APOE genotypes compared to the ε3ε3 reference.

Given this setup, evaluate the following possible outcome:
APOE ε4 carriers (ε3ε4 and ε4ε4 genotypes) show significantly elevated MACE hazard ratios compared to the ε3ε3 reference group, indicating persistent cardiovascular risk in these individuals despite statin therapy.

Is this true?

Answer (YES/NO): NO